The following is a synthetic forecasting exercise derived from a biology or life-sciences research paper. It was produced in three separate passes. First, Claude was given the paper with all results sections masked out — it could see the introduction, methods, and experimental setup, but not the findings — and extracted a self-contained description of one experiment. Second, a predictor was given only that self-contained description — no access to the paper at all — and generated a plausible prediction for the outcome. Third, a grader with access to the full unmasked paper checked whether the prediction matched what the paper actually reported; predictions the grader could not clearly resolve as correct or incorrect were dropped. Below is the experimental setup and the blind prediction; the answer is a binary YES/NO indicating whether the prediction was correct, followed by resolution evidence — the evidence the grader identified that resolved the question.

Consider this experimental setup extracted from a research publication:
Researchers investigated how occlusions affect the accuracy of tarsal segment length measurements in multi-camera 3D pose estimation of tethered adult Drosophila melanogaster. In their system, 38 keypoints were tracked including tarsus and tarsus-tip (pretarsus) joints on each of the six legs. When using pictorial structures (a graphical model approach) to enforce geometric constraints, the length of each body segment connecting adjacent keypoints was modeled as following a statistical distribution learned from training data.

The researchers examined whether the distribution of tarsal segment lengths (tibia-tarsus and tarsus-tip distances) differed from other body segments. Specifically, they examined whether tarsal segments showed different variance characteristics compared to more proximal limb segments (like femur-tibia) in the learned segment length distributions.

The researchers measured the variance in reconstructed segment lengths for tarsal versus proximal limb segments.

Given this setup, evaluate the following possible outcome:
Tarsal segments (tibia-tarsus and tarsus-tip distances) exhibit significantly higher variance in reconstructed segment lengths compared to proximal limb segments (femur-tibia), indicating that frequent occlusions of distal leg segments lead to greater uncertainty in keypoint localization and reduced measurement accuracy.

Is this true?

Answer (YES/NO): YES